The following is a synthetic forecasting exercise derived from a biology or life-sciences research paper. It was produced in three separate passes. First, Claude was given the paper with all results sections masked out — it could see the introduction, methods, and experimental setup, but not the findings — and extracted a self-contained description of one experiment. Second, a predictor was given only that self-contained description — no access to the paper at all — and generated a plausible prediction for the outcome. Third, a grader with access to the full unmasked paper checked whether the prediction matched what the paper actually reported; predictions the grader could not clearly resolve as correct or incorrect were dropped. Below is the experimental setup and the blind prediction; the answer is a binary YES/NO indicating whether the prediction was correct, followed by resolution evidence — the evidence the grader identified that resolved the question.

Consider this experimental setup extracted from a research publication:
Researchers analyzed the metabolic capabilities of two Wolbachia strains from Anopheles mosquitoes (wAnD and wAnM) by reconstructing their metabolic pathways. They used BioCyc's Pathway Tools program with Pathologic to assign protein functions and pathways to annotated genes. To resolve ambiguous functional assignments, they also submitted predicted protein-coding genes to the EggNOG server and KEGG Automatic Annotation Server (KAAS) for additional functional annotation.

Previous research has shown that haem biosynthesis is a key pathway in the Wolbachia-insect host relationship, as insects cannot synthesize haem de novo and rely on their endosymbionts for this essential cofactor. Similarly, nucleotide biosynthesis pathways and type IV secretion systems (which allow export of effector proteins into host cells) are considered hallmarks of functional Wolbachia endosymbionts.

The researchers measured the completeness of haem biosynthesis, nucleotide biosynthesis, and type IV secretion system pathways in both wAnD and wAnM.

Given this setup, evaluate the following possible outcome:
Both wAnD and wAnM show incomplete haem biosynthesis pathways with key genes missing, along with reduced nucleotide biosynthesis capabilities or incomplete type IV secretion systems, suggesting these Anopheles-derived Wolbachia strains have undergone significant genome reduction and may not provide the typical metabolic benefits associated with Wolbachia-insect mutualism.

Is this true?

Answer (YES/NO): NO